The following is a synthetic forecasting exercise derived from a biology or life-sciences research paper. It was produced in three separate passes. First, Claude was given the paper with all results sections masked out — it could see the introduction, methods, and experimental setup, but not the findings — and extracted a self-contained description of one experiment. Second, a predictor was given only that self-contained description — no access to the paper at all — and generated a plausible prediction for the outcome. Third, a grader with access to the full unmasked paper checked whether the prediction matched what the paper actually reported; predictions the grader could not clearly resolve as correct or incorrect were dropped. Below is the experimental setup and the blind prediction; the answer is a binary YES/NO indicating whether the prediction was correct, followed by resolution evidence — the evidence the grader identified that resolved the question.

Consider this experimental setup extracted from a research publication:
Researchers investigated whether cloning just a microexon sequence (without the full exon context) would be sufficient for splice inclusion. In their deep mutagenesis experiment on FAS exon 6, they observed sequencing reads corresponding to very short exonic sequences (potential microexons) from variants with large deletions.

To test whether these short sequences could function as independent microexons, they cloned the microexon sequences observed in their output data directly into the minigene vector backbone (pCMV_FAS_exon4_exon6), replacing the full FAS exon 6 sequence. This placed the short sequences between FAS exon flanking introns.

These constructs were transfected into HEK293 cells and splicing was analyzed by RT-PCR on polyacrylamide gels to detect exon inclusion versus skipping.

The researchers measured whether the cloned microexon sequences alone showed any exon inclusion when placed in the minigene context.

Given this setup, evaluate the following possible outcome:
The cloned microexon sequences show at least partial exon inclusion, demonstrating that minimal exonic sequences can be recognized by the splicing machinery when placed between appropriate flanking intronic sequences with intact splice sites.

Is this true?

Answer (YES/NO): NO